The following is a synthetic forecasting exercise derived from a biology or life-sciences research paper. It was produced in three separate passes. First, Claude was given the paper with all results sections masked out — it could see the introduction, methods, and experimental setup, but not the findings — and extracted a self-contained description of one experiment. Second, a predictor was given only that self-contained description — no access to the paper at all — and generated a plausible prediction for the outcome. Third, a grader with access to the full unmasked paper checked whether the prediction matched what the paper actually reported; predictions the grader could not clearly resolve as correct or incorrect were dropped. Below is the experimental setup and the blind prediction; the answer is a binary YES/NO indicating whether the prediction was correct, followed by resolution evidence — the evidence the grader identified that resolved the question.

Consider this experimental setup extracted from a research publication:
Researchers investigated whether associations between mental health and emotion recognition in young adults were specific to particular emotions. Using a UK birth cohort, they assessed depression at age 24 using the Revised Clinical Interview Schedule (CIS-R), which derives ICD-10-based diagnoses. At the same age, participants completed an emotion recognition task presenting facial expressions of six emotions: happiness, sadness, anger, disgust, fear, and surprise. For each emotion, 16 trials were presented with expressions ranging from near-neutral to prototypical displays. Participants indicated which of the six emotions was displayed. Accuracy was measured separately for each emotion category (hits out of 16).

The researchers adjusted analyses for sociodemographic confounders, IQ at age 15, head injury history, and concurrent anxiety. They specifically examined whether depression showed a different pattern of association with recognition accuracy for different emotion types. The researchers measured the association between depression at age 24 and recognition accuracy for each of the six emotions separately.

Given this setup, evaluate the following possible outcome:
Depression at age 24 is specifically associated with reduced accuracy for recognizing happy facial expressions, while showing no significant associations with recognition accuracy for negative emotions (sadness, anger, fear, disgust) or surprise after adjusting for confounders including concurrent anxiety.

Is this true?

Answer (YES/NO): NO